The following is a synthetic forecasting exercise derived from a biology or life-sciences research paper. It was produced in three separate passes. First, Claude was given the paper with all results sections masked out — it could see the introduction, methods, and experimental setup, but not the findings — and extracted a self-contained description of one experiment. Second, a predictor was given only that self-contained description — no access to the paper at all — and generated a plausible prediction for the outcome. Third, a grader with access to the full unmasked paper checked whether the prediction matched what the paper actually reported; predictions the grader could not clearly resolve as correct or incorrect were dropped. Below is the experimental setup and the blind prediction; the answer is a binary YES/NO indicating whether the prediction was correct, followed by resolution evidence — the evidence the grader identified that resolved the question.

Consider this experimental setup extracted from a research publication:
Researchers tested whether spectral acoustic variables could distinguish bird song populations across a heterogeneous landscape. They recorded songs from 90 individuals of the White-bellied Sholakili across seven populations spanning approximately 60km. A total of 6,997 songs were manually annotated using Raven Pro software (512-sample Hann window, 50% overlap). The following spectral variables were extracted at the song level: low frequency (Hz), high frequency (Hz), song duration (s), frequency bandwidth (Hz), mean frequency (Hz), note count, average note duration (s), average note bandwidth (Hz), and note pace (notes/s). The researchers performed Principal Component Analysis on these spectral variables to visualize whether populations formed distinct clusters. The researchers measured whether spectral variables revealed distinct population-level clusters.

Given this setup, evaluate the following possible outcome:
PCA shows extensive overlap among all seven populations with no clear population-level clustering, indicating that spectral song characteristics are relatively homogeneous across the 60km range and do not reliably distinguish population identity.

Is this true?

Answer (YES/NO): YES